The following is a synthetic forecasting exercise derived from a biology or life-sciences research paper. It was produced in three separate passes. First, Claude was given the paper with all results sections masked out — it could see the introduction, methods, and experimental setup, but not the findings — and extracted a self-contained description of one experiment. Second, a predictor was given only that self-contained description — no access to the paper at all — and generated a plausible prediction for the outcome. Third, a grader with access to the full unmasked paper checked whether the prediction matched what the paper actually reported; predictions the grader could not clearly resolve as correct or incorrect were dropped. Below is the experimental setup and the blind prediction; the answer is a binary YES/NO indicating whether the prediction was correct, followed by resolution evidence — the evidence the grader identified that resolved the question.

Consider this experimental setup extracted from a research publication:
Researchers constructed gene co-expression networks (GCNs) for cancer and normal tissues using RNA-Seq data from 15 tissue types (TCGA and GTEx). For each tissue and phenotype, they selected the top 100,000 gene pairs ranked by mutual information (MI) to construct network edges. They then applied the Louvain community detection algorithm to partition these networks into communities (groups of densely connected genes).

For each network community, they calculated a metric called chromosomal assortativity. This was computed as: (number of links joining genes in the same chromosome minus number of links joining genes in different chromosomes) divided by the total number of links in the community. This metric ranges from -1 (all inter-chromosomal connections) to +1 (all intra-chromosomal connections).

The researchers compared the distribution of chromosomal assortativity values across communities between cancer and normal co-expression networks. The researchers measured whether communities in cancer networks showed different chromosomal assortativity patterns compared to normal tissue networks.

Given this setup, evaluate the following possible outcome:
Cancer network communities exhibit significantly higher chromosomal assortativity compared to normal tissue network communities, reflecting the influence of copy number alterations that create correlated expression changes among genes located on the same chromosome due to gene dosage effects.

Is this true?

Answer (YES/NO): NO